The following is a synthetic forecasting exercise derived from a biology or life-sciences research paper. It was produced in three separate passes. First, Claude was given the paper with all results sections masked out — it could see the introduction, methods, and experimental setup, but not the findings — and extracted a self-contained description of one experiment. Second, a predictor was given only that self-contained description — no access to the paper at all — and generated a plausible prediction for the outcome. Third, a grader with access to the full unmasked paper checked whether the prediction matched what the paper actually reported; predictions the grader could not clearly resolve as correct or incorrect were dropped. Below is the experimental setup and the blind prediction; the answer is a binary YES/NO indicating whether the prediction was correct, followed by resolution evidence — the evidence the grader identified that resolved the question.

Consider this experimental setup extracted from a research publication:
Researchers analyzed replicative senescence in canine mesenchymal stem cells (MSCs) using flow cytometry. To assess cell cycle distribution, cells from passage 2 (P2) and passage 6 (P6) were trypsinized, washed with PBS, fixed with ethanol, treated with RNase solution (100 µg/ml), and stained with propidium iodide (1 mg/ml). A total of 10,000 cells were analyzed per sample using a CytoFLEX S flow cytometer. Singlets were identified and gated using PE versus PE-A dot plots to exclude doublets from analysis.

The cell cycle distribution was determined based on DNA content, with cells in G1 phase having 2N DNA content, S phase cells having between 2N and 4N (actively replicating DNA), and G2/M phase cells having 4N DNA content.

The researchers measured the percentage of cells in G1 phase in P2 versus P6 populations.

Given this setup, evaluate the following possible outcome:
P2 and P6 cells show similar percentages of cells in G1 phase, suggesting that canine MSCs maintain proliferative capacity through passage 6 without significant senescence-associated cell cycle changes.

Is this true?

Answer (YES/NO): NO